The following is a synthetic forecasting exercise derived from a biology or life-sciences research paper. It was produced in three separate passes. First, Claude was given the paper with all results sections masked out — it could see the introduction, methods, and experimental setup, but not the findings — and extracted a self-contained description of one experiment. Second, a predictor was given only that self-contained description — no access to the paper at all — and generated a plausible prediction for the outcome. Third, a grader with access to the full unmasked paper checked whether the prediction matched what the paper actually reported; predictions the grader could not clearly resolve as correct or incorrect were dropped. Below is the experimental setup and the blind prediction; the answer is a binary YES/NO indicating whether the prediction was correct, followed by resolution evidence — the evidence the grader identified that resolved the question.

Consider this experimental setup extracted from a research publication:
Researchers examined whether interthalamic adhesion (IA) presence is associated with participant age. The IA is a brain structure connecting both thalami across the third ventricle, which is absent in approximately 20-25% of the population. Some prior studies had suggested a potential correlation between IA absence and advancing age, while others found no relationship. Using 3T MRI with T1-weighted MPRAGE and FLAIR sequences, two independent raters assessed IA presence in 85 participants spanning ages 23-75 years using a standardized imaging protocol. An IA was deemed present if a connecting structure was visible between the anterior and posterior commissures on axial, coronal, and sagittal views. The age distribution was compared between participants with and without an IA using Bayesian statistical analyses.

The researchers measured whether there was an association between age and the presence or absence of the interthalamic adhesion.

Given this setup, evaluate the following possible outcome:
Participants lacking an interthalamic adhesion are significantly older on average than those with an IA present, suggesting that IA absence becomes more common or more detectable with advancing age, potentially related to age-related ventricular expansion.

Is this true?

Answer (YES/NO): NO